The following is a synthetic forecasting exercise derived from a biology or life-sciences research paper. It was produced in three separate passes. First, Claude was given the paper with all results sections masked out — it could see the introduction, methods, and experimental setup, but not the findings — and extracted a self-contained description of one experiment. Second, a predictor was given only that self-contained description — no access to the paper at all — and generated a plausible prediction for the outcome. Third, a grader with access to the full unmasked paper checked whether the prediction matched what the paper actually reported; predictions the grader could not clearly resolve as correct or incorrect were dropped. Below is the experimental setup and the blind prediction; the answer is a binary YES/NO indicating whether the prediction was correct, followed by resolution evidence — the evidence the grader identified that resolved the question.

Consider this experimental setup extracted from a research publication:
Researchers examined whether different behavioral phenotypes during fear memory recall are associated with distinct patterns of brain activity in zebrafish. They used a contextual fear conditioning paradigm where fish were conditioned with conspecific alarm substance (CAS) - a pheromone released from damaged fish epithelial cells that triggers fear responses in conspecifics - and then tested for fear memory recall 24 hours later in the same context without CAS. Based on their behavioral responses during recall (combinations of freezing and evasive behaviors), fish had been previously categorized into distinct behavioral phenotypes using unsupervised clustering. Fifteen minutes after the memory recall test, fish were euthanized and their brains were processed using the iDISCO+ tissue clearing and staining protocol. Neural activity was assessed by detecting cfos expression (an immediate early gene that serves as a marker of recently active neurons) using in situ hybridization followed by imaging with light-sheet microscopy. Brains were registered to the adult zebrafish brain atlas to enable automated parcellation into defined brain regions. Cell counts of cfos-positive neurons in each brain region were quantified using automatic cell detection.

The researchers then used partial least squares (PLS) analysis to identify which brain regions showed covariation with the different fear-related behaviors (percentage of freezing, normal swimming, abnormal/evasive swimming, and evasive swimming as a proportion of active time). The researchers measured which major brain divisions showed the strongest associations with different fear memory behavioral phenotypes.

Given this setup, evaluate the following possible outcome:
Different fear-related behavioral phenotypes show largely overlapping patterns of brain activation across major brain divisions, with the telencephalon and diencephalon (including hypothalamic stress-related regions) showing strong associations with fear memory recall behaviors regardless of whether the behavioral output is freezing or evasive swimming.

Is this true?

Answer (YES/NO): NO